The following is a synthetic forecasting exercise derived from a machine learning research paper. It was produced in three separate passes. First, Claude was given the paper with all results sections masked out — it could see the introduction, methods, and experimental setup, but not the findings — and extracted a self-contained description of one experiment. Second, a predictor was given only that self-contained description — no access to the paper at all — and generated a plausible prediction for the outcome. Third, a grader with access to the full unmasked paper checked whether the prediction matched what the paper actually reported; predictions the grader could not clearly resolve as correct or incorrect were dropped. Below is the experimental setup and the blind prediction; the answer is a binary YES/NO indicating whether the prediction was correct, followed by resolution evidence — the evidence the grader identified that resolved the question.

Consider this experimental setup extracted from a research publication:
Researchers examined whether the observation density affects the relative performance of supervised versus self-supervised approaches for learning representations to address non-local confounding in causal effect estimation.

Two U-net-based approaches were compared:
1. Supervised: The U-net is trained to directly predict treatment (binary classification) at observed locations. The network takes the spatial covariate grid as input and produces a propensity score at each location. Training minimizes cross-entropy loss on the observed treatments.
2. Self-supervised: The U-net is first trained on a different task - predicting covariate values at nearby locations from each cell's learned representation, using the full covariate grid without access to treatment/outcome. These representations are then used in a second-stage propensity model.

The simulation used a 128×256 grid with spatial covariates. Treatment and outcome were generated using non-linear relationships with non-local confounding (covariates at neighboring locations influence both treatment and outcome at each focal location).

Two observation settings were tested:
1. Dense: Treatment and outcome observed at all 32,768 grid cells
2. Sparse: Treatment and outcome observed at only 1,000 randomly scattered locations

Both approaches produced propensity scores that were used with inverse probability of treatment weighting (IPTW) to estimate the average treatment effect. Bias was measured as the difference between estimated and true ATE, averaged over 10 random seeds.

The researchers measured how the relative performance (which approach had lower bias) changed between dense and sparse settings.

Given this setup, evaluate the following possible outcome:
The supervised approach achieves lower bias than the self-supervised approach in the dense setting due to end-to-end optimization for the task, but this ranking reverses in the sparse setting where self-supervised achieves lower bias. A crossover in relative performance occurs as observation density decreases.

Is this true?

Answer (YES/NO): YES